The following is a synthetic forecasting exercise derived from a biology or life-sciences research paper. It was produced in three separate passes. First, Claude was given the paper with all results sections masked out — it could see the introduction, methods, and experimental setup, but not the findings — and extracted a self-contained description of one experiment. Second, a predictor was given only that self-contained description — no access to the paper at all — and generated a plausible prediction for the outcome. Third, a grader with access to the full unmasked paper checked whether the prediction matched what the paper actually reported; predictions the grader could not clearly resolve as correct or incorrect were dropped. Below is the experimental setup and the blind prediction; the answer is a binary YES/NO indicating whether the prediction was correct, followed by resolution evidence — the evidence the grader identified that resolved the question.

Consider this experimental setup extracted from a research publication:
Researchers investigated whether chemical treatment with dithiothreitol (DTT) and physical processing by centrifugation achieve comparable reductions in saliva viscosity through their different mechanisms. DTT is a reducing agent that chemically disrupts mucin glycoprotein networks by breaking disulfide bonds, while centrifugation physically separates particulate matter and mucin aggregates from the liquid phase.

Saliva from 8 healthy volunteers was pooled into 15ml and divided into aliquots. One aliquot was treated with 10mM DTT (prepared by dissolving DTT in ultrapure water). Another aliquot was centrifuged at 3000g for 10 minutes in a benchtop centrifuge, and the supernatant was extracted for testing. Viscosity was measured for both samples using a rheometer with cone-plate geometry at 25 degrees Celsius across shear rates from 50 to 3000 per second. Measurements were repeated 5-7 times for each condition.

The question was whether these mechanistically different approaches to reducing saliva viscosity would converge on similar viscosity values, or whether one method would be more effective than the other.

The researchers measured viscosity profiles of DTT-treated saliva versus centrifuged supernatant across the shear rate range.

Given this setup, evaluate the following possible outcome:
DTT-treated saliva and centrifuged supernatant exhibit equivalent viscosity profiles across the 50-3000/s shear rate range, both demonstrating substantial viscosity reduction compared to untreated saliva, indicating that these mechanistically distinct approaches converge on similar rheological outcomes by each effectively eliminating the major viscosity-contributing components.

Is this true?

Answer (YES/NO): NO